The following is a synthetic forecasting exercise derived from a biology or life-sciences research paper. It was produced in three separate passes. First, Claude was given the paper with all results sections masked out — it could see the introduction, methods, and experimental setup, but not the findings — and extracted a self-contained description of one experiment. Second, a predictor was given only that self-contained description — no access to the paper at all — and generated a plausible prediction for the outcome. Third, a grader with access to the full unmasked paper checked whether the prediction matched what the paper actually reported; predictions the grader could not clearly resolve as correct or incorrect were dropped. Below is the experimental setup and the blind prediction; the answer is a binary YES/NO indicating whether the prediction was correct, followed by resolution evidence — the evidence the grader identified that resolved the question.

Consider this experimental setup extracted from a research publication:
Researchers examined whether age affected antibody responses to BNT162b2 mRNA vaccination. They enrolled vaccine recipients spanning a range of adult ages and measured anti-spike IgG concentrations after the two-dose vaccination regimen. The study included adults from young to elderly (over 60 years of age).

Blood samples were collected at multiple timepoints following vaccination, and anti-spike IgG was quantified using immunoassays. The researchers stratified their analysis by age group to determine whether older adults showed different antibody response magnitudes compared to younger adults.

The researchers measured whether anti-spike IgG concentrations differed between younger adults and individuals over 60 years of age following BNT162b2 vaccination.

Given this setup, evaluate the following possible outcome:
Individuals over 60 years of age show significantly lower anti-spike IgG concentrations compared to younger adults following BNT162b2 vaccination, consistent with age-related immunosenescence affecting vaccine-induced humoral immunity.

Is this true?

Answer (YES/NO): NO